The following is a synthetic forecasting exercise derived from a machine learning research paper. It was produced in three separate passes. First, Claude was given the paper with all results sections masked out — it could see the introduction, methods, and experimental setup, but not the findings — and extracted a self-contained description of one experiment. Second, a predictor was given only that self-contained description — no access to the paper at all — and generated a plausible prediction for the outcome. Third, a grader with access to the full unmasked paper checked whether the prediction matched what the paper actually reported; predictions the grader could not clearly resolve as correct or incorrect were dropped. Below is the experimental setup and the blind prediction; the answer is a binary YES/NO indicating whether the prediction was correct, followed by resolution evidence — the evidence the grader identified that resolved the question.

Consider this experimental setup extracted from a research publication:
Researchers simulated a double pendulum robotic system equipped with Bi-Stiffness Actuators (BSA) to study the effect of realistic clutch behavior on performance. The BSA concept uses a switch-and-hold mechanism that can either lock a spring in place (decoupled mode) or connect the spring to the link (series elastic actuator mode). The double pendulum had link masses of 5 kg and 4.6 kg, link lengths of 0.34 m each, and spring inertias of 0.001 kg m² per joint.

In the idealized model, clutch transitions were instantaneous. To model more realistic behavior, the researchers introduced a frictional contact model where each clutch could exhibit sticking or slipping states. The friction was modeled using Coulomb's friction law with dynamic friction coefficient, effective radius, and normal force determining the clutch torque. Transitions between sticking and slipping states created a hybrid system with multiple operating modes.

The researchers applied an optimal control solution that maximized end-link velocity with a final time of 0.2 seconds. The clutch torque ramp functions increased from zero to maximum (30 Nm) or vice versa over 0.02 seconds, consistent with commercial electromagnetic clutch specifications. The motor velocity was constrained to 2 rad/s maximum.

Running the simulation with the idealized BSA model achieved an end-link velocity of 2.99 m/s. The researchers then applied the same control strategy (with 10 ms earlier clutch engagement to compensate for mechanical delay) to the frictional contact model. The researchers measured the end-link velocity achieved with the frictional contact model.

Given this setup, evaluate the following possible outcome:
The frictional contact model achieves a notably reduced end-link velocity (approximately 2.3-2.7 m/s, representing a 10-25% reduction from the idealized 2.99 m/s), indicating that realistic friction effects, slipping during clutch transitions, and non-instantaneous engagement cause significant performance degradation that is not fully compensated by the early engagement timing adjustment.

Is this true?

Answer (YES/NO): NO